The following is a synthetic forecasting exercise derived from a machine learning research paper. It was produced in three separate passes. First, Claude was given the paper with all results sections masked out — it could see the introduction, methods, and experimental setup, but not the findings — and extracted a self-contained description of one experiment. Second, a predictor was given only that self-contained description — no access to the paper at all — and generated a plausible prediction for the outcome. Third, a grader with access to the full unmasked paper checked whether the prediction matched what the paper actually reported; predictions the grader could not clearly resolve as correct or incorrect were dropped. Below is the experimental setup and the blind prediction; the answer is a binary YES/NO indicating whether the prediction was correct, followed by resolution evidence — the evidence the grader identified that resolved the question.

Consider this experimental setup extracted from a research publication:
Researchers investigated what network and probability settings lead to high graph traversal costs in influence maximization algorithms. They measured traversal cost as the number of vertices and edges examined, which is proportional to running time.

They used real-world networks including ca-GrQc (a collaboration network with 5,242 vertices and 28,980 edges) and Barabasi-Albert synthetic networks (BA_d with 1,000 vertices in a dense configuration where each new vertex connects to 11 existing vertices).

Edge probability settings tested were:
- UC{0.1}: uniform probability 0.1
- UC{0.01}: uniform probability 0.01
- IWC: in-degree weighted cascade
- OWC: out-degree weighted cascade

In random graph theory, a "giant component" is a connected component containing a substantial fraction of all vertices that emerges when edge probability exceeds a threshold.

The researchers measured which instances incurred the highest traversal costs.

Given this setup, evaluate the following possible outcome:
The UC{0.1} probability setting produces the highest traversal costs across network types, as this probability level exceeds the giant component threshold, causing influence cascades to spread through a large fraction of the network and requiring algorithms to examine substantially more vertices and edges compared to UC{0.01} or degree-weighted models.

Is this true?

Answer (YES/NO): YES